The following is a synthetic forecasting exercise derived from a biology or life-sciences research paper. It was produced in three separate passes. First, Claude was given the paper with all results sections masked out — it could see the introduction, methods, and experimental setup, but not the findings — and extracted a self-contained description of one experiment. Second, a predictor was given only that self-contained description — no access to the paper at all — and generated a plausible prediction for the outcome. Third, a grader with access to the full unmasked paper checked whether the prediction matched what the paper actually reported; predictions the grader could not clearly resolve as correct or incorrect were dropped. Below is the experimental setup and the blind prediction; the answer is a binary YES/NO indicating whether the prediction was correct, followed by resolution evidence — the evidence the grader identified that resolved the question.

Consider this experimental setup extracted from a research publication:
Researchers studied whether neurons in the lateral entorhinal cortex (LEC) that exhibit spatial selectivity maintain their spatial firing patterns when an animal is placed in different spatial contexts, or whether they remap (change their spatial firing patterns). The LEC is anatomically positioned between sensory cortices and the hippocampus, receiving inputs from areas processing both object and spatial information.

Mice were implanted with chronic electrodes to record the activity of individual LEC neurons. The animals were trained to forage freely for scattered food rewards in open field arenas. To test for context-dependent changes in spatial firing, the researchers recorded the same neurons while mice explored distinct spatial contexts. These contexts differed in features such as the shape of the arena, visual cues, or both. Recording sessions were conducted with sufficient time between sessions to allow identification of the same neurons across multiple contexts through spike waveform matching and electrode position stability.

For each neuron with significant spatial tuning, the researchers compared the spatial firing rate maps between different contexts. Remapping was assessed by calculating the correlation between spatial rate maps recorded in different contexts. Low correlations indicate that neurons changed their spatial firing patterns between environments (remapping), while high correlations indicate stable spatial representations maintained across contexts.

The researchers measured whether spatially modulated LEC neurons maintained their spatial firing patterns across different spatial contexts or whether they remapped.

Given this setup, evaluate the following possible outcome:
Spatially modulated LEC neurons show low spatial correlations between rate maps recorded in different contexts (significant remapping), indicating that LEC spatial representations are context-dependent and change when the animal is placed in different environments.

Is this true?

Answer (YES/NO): YES